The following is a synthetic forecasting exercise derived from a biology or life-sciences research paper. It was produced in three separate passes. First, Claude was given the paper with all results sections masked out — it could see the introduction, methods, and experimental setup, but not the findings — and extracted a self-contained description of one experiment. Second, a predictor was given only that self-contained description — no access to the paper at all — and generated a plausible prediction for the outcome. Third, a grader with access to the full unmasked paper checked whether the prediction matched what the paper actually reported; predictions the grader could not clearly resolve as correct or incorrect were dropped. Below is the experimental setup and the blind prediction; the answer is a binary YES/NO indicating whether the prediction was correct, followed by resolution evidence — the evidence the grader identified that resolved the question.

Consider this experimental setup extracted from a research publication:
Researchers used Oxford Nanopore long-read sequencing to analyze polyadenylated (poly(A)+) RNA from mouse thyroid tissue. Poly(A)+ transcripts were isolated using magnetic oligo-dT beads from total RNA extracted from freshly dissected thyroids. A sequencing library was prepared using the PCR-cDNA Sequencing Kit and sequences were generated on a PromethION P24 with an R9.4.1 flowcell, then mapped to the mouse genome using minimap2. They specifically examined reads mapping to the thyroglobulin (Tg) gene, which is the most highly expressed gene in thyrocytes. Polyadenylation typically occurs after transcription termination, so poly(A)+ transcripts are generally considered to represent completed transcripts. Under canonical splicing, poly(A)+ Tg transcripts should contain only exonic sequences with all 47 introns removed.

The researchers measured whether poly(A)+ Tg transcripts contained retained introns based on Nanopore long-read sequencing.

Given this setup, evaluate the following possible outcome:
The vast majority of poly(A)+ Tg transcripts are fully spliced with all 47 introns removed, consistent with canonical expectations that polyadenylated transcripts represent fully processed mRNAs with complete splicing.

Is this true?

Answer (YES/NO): YES